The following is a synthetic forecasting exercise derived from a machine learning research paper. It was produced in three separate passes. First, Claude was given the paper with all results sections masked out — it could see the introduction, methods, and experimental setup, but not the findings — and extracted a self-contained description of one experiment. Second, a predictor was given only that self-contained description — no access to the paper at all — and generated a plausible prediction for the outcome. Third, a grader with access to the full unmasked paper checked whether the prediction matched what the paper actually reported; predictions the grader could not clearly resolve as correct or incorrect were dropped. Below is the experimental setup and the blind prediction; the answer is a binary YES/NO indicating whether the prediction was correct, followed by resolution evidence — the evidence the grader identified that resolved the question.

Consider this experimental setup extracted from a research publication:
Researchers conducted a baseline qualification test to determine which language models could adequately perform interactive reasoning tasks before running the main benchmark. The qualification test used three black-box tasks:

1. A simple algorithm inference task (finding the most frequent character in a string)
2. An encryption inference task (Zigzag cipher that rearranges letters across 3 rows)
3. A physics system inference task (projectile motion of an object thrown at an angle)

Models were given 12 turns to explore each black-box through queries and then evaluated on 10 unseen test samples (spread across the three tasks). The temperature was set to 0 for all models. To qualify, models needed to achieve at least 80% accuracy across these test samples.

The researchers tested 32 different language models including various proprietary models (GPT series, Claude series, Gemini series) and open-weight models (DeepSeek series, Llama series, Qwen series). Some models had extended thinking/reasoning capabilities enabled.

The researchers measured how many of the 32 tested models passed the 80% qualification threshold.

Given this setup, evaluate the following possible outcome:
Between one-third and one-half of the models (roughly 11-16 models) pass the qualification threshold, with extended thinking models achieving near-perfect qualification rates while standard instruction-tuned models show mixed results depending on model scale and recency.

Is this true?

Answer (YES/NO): NO